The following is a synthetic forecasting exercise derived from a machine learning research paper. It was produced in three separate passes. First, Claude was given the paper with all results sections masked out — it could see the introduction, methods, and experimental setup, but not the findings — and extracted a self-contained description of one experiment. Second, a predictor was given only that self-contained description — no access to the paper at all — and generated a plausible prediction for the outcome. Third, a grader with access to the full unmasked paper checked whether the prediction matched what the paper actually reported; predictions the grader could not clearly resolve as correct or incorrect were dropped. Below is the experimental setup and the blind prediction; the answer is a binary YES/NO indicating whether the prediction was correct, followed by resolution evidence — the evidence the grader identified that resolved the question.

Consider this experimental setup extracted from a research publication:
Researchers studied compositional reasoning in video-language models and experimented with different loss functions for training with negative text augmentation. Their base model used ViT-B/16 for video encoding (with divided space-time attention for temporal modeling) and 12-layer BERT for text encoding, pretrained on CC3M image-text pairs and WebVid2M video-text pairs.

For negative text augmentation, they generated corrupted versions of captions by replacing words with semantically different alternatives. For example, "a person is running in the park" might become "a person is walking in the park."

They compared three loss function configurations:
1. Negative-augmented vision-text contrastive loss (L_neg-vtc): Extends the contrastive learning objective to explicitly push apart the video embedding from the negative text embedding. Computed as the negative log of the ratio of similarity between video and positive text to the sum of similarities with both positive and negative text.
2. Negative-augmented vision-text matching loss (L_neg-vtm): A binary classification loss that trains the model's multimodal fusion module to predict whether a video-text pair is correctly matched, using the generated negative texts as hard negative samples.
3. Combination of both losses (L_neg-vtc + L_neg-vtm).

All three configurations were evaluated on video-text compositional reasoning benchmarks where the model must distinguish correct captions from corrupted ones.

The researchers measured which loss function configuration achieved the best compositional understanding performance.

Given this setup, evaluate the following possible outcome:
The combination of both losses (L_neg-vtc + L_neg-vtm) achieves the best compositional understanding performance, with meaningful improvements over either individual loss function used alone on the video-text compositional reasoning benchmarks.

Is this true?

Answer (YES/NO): NO